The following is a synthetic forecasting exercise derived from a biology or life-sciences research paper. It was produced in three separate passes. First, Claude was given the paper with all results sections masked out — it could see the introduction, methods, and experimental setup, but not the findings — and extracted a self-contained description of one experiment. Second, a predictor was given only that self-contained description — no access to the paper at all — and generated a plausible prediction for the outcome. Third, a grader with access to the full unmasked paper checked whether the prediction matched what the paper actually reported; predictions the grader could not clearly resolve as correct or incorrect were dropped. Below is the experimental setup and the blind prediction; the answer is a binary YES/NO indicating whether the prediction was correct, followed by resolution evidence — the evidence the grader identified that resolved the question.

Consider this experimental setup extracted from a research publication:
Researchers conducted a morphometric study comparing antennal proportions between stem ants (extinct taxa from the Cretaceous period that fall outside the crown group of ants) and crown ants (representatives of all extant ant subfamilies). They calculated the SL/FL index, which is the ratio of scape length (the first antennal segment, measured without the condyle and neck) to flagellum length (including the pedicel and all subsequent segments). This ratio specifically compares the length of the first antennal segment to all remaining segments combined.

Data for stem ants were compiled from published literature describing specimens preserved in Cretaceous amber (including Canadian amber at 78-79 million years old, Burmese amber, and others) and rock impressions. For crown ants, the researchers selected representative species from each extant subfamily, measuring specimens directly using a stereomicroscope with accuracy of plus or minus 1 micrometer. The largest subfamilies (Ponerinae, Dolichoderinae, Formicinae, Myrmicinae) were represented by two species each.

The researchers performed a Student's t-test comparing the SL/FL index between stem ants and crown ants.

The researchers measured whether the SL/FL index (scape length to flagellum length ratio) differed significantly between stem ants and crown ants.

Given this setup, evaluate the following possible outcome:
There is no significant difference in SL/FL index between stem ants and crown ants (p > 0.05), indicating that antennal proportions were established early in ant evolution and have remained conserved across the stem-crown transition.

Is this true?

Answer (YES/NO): NO